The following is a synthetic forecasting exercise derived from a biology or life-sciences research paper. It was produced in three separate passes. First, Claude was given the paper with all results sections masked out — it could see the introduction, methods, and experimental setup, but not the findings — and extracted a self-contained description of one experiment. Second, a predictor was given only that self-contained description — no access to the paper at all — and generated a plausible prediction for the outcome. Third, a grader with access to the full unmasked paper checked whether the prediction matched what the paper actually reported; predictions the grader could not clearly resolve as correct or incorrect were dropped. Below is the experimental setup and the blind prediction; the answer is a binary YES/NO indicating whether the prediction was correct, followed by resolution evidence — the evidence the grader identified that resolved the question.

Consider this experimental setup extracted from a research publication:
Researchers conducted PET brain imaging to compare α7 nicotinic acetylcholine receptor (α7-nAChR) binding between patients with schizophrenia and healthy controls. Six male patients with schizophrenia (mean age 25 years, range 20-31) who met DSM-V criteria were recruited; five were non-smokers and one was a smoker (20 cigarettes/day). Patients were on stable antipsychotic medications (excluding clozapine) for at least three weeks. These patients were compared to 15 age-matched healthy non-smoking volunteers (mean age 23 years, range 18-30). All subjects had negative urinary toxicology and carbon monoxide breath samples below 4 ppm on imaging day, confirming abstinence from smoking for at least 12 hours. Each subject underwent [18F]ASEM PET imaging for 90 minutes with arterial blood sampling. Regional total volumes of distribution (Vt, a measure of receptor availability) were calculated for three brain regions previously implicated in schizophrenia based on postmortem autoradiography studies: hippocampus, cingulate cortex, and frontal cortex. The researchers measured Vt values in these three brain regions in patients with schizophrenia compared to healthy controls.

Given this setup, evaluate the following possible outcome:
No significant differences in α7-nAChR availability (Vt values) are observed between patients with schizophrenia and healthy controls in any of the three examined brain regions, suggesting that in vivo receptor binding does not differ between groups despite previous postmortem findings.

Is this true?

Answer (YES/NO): NO